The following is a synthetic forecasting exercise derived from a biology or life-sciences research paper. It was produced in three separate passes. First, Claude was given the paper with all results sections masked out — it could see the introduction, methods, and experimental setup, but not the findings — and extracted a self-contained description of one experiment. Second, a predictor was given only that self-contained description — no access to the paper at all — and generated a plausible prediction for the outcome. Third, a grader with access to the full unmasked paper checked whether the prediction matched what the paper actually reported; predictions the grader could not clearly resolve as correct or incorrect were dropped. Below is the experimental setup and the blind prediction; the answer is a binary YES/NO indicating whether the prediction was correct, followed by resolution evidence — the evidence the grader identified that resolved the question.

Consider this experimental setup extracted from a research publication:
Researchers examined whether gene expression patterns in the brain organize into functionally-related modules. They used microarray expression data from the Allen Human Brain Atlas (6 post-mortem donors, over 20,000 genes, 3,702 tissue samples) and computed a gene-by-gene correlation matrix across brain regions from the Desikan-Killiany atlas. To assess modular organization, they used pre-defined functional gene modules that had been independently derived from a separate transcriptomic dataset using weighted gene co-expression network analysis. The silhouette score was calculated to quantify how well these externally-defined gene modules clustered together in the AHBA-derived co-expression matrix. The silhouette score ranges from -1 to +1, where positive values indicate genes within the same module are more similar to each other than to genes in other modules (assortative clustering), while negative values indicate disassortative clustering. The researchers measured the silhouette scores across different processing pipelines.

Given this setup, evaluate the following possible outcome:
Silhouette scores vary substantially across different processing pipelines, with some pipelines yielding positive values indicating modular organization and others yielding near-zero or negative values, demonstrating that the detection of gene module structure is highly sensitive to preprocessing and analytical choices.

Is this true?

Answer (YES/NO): NO